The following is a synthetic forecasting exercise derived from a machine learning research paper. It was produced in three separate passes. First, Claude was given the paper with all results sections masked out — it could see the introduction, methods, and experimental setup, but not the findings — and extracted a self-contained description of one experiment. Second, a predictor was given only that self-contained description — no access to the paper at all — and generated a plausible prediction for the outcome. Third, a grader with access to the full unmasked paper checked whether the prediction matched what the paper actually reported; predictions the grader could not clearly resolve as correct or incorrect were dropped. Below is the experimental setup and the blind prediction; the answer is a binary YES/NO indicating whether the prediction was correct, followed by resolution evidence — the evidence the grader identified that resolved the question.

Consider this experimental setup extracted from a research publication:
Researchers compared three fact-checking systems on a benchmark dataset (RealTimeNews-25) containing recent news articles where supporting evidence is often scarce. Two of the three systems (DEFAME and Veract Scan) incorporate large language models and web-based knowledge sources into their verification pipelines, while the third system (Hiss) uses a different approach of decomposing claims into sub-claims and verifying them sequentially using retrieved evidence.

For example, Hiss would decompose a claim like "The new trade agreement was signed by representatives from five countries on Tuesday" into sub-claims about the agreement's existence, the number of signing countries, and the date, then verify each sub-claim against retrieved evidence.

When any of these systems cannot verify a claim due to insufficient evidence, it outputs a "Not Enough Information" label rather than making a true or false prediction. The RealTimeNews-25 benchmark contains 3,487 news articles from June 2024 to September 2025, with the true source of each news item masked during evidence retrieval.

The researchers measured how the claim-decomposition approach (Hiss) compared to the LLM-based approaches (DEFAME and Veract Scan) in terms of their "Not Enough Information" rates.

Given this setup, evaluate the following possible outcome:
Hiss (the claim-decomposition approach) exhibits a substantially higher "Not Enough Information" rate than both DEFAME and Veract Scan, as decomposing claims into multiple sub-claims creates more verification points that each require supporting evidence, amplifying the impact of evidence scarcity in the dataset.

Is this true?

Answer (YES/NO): NO